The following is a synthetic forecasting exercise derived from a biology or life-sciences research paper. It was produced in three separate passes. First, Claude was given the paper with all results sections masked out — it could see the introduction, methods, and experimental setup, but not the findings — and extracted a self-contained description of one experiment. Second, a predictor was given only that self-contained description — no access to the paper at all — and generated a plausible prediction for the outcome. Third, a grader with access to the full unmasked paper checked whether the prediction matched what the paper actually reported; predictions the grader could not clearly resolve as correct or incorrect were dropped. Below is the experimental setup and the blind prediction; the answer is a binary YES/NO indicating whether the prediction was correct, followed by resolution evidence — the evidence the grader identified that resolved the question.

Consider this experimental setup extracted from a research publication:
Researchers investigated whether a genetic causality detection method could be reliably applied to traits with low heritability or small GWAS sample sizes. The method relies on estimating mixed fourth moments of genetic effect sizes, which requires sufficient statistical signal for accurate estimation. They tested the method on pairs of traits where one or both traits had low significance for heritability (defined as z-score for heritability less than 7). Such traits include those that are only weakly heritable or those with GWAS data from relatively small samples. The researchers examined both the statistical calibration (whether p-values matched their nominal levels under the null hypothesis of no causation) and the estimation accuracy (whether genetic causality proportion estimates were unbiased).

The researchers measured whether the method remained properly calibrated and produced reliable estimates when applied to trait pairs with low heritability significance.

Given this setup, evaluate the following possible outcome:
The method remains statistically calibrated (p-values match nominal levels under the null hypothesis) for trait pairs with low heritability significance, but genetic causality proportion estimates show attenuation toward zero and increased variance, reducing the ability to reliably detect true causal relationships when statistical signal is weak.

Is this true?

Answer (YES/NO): NO